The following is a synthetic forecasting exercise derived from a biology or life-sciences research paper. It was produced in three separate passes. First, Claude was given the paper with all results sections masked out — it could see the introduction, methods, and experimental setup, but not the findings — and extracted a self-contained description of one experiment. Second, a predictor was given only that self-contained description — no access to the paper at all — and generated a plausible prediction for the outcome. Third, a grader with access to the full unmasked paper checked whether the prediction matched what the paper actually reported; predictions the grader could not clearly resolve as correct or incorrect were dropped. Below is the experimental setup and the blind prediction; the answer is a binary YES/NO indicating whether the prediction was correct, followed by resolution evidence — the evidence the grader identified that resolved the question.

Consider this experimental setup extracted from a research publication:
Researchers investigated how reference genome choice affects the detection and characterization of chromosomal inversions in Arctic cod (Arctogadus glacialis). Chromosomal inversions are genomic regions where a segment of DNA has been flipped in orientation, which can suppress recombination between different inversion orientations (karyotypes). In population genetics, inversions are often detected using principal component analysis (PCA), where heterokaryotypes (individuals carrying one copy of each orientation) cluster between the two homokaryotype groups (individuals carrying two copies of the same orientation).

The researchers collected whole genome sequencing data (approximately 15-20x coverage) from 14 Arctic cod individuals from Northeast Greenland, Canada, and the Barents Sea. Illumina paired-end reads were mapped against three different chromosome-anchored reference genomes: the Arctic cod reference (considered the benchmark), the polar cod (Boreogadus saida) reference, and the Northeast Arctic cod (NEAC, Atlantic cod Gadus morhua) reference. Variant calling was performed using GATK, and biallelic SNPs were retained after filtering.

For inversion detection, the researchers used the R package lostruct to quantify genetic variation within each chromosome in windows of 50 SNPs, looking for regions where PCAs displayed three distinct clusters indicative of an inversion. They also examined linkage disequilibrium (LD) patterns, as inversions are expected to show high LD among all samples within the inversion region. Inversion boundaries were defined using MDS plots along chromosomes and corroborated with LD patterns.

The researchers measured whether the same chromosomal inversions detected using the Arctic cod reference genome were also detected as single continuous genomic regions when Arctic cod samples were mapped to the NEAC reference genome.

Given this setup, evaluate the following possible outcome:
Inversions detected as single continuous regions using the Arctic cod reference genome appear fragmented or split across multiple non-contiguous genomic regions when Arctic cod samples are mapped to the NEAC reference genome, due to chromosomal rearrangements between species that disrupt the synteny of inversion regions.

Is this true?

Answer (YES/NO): NO